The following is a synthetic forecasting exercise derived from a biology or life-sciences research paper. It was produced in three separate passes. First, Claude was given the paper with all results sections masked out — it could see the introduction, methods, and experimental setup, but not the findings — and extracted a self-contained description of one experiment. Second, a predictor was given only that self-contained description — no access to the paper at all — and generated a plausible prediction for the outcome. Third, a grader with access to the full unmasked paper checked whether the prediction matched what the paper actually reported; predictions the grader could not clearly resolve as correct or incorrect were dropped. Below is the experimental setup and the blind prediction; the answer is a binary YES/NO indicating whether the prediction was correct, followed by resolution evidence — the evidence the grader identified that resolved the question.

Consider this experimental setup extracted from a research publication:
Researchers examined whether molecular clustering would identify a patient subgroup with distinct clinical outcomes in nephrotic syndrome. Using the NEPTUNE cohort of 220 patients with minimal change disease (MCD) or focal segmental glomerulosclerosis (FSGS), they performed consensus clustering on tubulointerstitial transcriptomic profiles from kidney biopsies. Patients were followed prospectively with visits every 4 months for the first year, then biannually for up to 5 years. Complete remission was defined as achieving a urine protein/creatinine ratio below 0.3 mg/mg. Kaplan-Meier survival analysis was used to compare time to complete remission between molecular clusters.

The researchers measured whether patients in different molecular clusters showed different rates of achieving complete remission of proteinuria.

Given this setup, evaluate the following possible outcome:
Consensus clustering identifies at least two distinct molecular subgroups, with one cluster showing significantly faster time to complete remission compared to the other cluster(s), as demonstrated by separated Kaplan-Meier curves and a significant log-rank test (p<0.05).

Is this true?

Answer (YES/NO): NO